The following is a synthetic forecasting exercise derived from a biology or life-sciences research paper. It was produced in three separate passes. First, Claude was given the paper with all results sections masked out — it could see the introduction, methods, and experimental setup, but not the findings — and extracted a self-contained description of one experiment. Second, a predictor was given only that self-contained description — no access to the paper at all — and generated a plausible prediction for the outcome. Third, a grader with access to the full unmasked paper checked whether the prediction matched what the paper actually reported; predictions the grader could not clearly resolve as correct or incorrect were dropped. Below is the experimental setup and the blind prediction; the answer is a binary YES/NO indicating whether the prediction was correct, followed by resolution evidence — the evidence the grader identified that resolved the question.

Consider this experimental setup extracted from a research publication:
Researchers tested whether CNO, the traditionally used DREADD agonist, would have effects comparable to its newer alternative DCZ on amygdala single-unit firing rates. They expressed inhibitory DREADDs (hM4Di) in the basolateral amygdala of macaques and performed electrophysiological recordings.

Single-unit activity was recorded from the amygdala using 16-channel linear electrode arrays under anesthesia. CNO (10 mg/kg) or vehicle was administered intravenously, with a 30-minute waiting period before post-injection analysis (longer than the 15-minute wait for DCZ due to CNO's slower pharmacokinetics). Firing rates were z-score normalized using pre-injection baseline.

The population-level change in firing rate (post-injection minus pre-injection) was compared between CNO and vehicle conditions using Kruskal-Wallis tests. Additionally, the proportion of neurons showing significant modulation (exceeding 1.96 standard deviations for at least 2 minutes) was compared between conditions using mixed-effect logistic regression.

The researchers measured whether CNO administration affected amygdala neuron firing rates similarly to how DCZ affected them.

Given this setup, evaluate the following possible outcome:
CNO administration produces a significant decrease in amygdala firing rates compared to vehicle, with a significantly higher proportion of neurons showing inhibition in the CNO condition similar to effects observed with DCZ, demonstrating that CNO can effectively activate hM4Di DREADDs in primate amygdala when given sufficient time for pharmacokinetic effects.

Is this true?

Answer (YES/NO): NO